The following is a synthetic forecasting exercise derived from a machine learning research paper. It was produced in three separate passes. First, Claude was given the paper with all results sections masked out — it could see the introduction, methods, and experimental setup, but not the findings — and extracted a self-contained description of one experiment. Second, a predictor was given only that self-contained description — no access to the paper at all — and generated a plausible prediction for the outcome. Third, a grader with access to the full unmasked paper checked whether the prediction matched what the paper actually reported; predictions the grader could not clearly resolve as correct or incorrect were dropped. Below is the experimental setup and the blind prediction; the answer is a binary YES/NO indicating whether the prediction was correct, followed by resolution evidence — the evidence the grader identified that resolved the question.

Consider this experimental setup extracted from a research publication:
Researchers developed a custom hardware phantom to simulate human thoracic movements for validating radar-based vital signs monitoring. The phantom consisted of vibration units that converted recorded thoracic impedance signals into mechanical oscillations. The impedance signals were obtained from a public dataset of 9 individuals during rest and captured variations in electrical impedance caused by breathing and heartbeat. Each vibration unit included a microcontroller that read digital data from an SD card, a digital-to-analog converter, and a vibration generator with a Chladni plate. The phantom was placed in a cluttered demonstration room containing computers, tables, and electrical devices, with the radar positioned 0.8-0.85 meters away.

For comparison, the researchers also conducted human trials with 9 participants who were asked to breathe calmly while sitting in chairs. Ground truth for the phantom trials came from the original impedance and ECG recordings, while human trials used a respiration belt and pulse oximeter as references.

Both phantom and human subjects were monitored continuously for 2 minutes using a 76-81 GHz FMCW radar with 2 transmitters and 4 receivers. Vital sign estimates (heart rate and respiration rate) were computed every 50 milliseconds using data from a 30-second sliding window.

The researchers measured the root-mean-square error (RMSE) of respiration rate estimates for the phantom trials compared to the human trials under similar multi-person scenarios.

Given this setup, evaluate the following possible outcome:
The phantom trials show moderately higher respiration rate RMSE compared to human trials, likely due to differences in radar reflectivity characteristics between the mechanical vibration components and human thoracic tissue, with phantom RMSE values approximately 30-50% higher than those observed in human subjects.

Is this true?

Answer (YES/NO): NO